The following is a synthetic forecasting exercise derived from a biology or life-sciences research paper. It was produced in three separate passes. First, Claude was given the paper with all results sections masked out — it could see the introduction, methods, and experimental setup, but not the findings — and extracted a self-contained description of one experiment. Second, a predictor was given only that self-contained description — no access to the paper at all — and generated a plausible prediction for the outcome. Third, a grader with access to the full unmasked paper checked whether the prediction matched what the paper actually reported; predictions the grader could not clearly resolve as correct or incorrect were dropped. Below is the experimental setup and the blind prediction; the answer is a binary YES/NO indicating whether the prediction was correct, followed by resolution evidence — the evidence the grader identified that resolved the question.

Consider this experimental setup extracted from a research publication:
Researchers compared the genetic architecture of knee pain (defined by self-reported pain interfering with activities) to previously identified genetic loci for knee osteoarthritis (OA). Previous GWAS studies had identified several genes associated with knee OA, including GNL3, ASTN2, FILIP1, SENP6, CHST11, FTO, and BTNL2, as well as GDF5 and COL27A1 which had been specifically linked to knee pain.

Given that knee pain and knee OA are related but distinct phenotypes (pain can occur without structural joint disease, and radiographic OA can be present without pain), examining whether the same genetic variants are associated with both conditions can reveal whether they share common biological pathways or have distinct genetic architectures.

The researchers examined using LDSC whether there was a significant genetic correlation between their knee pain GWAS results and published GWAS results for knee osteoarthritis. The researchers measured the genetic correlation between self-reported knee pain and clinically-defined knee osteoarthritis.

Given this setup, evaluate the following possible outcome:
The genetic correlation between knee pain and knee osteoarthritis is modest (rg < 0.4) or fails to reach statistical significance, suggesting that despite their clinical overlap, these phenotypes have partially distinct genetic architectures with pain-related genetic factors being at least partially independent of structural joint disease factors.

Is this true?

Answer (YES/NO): NO